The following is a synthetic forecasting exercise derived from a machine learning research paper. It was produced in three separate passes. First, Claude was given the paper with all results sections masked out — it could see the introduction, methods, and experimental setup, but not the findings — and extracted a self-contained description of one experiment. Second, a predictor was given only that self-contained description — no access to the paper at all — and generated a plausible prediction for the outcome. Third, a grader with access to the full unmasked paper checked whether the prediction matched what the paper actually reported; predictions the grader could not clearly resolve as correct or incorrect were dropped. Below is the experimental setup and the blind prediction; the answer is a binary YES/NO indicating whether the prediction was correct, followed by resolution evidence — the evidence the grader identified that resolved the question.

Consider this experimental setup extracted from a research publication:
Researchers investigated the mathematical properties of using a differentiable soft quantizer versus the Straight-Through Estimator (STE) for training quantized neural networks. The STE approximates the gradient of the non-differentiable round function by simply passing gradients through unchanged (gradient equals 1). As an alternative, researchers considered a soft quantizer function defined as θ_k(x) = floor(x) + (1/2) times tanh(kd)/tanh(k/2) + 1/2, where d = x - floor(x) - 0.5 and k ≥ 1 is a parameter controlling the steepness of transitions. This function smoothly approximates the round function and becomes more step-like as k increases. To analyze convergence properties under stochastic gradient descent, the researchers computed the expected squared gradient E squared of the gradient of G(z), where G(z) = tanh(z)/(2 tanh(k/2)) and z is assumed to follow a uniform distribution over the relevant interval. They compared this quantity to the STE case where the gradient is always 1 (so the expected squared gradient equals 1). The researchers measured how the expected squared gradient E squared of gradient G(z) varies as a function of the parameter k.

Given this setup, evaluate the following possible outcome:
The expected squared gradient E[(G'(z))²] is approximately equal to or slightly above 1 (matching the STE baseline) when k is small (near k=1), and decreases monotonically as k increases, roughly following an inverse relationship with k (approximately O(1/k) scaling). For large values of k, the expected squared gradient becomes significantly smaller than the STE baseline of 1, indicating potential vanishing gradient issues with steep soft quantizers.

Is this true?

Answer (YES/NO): NO